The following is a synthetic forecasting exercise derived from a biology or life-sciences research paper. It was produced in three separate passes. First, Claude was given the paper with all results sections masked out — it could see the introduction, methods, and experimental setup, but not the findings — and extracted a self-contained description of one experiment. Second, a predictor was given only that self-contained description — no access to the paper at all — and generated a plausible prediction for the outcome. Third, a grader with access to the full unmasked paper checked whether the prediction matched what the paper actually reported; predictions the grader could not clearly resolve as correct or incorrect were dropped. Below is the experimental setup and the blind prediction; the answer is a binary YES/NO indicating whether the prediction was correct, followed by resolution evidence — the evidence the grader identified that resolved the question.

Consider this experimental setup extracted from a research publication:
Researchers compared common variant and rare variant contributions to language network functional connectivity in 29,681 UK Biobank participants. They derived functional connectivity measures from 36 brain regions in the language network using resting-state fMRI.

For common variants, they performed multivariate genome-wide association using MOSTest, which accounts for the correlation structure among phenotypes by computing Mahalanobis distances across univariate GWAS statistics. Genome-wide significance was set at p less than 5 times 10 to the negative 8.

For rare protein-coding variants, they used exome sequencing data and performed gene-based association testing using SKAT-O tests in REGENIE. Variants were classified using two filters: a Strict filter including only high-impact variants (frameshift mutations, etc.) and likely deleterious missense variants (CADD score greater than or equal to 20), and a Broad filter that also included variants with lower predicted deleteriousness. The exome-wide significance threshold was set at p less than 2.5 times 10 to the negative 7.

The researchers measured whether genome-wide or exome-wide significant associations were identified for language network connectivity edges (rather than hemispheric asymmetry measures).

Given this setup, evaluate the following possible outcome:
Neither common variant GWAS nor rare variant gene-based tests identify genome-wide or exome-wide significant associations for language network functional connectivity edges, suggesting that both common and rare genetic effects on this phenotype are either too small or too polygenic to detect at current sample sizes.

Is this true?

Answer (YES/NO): NO